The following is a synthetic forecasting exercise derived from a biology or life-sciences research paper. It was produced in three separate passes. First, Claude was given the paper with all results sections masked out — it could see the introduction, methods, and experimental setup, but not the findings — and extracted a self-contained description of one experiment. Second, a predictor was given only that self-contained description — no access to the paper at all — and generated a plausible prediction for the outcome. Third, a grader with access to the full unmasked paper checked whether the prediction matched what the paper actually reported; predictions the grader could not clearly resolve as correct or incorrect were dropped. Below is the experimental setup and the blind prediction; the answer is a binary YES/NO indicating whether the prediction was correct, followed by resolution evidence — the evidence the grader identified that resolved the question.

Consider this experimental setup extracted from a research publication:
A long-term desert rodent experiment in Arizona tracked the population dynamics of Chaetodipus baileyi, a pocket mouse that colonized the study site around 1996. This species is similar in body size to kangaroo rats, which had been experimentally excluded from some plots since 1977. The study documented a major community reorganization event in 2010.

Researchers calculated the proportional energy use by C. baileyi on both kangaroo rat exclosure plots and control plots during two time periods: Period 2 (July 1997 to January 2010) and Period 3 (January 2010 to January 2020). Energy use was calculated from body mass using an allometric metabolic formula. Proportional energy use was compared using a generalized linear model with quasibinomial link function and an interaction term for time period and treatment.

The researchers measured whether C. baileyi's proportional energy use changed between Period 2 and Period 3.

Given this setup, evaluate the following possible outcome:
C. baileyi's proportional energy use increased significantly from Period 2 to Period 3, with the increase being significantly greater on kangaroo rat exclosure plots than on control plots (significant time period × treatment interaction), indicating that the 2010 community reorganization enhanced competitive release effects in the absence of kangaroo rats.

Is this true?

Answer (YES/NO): NO